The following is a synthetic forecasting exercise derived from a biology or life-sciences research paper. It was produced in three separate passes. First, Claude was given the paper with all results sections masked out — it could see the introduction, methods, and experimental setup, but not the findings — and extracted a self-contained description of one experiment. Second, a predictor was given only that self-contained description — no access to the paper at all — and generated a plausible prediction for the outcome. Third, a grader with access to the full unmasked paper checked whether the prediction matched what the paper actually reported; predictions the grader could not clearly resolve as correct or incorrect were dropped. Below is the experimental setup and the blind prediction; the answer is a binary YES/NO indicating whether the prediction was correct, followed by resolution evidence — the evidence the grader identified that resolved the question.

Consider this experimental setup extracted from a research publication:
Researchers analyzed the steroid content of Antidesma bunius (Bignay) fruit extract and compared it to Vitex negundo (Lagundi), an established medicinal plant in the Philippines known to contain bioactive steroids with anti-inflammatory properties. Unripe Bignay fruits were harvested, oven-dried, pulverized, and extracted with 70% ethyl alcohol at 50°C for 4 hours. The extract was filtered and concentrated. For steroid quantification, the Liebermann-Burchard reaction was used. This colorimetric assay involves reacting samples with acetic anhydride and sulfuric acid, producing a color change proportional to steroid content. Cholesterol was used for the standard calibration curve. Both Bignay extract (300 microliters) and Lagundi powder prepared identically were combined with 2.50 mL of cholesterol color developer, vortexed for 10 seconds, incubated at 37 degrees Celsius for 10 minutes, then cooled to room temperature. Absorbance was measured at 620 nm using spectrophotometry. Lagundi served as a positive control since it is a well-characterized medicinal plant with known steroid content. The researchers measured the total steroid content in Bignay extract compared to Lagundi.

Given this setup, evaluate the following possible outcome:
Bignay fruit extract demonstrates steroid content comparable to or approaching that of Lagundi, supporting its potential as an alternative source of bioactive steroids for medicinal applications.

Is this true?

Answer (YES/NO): NO